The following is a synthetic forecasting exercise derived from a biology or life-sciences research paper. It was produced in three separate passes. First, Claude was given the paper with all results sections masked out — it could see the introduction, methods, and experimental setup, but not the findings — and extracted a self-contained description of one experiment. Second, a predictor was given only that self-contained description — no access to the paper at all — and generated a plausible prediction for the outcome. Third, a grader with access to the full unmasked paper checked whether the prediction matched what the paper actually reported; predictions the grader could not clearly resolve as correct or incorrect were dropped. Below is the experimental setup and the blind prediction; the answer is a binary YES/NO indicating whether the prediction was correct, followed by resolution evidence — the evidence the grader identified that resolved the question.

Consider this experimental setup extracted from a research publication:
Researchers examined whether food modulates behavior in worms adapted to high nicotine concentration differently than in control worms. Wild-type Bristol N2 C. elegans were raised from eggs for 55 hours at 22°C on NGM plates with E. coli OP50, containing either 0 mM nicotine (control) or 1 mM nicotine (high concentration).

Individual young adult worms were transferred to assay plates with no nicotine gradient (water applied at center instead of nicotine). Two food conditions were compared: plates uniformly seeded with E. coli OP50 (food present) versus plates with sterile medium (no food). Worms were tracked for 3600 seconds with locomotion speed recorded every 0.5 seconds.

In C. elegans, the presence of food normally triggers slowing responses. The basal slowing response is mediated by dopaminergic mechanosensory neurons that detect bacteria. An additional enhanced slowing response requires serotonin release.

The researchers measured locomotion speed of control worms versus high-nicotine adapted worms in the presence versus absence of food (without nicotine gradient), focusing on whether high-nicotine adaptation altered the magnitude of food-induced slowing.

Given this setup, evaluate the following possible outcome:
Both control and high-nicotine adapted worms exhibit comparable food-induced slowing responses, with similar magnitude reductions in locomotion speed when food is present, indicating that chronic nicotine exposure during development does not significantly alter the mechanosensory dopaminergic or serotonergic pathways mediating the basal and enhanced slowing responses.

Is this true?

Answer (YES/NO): NO